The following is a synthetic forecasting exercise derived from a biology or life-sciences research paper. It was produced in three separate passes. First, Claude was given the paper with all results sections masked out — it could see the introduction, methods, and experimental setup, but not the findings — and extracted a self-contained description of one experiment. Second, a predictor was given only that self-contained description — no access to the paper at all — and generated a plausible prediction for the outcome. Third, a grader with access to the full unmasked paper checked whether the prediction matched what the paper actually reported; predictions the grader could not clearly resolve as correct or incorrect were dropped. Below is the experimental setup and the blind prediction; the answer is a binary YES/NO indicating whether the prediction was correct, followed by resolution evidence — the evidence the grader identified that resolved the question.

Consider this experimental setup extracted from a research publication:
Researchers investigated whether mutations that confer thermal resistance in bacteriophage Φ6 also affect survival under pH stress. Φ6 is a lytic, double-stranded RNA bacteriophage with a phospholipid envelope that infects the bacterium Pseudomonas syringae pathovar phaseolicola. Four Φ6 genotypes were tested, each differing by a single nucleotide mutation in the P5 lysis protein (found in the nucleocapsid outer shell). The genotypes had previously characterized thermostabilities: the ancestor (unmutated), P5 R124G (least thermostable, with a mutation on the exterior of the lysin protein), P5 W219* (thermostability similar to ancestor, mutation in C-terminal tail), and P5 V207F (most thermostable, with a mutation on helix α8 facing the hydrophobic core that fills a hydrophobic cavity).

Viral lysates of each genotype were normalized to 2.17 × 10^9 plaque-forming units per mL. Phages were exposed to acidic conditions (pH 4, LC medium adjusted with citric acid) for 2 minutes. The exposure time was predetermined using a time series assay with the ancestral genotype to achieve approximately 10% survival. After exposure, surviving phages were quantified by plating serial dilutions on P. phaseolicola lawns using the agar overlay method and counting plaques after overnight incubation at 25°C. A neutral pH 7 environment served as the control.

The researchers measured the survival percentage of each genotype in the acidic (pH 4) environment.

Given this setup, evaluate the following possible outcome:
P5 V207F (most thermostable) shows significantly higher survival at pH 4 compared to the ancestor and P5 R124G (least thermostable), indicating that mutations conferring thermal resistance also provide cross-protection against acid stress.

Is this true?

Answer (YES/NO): NO